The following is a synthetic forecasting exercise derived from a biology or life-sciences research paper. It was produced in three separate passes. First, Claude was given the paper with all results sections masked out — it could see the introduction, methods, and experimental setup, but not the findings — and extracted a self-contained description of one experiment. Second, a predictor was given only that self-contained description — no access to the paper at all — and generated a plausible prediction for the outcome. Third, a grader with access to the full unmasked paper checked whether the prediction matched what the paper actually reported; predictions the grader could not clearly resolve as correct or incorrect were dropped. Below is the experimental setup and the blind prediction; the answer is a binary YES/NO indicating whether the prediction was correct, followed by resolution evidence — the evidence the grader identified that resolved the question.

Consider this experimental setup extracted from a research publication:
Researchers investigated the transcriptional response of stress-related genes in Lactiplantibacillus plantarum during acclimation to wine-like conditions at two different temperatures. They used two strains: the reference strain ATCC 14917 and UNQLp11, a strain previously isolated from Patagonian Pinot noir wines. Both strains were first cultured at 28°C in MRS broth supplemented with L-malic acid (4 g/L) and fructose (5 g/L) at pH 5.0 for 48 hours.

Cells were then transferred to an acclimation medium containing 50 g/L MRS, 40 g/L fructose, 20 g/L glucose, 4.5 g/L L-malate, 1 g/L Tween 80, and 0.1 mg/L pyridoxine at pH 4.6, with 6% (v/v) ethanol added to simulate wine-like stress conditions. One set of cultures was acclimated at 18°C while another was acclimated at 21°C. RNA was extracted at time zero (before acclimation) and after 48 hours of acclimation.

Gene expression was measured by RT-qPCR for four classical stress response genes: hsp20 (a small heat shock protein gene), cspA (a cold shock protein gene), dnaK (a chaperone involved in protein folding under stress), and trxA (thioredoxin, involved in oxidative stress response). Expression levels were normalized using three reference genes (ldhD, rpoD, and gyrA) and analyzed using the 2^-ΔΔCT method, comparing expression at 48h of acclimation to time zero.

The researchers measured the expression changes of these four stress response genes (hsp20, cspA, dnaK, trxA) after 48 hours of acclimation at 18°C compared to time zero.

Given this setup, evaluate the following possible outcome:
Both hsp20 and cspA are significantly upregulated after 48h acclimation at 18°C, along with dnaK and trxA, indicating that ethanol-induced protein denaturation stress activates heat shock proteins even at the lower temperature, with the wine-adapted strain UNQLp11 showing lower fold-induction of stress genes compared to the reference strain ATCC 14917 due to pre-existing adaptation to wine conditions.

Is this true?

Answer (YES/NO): NO